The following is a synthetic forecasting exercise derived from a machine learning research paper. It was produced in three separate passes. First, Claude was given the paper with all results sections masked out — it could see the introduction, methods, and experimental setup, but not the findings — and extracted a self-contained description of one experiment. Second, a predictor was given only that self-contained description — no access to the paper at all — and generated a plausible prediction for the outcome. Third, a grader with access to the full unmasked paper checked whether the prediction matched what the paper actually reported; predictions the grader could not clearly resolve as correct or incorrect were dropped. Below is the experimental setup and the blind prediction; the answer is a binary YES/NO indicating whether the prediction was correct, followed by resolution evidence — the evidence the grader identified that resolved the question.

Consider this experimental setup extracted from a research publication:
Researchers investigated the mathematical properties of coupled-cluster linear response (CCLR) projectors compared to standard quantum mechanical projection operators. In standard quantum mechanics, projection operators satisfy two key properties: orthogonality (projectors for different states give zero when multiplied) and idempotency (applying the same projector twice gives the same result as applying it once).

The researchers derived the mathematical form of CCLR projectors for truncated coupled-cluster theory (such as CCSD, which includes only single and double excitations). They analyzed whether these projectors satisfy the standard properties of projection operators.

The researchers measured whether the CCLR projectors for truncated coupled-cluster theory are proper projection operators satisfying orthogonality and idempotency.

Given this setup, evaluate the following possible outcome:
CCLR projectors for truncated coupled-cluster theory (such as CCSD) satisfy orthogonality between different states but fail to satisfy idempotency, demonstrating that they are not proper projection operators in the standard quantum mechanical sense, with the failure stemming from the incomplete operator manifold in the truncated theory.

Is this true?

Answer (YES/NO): NO